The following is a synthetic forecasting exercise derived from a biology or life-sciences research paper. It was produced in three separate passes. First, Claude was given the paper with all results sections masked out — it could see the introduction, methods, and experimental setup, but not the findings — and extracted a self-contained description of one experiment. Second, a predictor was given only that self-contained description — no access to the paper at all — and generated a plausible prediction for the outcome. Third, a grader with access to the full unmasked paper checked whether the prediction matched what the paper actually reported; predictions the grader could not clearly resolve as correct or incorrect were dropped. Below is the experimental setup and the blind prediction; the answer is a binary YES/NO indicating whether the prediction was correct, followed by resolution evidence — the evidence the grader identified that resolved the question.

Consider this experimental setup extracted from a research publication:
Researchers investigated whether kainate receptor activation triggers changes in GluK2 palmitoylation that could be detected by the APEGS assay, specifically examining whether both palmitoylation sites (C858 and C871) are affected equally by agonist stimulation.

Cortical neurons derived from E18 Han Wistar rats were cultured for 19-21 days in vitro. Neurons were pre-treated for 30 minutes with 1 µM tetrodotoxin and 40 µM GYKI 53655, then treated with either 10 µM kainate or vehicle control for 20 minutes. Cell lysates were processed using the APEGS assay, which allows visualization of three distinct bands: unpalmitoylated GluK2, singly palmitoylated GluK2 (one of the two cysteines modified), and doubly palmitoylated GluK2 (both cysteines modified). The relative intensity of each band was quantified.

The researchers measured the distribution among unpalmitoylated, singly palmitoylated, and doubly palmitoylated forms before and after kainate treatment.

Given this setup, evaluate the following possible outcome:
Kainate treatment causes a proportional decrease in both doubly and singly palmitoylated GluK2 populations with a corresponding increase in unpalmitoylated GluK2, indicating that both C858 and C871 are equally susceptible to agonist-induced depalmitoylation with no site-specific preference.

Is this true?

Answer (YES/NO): NO